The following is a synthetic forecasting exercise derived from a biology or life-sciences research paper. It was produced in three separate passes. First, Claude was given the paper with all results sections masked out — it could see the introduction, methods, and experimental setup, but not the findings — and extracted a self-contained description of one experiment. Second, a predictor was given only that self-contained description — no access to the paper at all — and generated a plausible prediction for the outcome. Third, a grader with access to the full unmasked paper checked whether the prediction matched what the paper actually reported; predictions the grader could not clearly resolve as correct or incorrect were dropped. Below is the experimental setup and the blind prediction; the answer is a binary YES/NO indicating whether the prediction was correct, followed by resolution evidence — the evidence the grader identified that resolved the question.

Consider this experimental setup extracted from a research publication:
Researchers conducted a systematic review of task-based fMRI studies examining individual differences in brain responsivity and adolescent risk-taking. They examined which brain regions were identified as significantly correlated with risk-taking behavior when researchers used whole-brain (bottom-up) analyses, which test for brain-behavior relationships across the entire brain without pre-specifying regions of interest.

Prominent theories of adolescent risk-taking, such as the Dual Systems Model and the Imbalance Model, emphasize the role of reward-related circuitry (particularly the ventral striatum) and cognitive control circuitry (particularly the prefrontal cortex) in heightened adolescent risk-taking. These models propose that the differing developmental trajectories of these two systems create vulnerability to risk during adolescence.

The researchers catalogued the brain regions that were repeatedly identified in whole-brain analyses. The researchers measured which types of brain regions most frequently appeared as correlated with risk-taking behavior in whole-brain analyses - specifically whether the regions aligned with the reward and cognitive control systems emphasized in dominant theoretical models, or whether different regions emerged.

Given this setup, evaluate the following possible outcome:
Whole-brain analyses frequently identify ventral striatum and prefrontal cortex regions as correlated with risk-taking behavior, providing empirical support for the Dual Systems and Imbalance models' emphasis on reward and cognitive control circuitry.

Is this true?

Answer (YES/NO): NO